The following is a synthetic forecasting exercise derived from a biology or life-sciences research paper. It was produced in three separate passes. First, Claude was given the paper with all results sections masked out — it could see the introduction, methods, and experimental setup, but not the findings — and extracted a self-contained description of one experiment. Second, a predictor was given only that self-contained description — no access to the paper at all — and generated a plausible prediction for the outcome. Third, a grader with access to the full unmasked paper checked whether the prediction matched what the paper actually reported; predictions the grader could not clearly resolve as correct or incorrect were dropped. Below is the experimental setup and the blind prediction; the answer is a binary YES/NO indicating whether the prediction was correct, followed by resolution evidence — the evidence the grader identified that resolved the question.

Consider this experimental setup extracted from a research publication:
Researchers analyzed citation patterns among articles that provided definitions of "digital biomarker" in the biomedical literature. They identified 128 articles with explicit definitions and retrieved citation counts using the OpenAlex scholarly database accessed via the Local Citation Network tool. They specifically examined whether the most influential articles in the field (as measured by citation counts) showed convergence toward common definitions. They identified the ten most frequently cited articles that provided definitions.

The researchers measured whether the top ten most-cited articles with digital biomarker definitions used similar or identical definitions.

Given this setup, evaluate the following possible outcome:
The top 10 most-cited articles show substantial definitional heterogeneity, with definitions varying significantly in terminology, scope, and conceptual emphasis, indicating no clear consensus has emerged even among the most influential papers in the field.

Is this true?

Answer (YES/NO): YES